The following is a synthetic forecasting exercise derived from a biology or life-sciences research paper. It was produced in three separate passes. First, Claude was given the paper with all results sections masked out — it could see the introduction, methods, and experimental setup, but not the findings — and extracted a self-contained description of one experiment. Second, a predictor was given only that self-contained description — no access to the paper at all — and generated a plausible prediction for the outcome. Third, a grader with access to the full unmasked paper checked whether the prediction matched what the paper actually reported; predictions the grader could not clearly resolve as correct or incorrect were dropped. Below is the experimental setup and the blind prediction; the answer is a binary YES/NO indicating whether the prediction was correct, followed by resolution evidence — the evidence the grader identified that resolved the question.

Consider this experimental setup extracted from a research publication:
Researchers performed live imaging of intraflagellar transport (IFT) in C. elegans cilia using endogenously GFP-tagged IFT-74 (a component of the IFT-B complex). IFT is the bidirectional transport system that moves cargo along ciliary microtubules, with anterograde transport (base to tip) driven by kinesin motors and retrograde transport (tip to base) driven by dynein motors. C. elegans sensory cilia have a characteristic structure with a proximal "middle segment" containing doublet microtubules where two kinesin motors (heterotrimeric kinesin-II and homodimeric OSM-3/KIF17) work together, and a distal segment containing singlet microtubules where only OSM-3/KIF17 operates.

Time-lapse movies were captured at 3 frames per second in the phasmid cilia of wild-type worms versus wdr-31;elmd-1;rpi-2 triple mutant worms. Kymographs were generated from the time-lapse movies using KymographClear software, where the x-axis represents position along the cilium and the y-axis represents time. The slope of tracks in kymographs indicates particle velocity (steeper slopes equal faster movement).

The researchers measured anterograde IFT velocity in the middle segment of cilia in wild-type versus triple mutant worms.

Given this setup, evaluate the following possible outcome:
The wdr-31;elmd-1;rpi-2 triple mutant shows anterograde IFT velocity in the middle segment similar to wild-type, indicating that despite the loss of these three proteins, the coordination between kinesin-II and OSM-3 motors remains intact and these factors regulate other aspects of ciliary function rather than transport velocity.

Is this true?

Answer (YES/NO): NO